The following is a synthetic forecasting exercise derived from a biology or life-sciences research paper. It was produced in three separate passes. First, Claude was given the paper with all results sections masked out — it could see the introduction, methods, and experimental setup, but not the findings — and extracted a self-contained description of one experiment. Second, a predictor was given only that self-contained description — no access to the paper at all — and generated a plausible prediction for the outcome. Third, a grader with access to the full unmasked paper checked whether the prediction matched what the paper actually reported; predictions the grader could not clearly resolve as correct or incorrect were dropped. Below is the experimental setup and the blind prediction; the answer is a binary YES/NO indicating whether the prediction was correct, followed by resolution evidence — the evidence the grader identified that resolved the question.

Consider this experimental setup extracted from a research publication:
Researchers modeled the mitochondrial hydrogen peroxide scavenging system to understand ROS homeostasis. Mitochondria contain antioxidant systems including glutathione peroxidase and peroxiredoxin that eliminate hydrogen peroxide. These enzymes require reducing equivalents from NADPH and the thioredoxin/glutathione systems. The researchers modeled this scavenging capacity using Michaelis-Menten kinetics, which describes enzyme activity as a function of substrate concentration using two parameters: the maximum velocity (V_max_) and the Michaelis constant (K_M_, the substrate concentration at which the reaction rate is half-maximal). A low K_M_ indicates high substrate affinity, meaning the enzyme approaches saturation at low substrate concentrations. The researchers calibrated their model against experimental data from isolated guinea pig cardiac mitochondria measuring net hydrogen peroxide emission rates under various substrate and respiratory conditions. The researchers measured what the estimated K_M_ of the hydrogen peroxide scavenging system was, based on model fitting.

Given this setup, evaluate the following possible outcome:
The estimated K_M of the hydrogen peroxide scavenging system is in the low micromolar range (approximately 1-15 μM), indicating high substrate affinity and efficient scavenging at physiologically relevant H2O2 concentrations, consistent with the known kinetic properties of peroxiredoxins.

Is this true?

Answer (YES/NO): NO